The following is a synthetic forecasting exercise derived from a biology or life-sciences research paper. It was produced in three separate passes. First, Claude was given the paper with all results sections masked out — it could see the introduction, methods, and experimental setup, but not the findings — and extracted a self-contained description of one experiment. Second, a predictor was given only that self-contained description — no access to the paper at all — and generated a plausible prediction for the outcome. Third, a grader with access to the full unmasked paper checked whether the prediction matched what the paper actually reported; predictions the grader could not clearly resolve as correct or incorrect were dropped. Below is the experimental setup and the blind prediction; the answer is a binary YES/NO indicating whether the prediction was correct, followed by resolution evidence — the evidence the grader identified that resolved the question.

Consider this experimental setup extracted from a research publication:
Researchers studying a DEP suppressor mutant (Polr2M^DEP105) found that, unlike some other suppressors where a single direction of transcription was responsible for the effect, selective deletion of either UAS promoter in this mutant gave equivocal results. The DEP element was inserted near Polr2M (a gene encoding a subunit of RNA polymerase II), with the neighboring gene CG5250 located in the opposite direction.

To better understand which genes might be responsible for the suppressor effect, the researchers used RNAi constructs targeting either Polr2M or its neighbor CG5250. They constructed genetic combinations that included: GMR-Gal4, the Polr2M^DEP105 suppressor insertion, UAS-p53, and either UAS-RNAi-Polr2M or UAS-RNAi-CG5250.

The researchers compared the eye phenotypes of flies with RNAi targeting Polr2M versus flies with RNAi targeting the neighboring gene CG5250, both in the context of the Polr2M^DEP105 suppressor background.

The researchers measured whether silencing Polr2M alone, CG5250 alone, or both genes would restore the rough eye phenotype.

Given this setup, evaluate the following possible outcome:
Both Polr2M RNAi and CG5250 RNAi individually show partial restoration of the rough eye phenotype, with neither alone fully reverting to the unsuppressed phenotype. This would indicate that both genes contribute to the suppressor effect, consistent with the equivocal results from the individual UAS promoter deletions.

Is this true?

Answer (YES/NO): YES